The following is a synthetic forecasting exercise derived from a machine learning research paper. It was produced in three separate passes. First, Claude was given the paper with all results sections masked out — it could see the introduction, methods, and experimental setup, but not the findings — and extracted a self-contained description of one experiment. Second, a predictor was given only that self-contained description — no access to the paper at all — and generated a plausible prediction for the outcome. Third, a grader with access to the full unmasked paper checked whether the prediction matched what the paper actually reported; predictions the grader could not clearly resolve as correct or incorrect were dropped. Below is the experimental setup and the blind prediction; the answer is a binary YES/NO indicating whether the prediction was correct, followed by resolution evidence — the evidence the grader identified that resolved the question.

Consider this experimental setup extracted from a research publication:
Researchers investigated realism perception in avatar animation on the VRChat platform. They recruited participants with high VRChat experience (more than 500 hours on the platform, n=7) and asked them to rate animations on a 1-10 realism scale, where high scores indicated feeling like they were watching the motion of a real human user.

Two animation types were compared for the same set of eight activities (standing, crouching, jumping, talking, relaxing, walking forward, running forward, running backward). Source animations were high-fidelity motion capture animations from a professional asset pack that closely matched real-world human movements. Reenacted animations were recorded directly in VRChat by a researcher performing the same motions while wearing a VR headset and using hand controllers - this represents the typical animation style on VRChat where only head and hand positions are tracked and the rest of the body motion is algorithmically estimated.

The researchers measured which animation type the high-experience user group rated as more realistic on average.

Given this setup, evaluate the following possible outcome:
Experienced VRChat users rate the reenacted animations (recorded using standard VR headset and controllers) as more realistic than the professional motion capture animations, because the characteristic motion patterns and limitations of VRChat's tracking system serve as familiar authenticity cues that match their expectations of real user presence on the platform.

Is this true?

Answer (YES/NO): NO